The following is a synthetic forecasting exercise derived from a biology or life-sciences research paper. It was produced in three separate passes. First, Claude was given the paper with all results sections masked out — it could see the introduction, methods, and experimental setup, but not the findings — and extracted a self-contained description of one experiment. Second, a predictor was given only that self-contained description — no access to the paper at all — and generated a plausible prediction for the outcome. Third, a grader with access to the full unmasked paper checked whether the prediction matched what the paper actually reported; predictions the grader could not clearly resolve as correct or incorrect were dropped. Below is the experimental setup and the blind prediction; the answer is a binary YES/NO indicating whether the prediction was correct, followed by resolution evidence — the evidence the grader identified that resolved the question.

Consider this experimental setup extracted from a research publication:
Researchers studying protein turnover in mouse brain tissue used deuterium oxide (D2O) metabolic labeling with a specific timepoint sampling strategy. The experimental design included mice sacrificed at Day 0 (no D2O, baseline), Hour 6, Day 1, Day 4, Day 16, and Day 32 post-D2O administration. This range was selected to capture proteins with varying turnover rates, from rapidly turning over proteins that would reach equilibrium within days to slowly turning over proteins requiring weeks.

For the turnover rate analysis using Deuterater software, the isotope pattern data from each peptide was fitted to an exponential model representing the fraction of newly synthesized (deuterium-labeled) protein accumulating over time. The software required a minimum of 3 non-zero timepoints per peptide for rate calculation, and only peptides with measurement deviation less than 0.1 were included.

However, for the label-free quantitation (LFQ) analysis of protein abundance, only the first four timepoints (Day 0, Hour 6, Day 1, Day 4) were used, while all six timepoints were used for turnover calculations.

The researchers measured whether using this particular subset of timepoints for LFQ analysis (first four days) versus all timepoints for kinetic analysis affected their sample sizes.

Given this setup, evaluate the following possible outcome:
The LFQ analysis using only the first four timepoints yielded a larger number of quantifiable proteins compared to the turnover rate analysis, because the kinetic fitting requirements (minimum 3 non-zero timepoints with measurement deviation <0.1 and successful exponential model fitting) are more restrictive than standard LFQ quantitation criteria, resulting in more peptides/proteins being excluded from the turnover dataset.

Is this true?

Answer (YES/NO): YES